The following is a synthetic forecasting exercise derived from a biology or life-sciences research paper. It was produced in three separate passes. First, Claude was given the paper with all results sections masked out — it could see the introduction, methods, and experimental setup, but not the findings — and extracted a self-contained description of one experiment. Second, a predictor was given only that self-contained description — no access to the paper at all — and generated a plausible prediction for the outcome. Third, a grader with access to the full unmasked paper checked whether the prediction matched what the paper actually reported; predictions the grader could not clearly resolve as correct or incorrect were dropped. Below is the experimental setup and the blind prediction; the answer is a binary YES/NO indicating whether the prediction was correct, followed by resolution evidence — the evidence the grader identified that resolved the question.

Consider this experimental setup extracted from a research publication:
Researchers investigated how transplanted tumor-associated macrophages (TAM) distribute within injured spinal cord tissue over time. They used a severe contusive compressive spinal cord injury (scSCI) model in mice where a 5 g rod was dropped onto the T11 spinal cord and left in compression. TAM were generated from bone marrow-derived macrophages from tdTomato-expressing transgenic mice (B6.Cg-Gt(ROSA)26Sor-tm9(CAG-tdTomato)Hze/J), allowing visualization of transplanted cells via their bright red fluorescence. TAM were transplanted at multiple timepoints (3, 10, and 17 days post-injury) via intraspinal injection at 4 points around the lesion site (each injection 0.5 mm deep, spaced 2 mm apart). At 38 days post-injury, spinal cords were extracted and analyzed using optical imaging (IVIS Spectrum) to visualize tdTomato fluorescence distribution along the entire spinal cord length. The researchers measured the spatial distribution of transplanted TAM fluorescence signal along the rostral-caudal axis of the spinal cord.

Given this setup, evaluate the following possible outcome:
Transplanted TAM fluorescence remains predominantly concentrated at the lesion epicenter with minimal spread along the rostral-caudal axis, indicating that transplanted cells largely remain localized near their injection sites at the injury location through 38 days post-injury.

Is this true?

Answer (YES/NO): YES